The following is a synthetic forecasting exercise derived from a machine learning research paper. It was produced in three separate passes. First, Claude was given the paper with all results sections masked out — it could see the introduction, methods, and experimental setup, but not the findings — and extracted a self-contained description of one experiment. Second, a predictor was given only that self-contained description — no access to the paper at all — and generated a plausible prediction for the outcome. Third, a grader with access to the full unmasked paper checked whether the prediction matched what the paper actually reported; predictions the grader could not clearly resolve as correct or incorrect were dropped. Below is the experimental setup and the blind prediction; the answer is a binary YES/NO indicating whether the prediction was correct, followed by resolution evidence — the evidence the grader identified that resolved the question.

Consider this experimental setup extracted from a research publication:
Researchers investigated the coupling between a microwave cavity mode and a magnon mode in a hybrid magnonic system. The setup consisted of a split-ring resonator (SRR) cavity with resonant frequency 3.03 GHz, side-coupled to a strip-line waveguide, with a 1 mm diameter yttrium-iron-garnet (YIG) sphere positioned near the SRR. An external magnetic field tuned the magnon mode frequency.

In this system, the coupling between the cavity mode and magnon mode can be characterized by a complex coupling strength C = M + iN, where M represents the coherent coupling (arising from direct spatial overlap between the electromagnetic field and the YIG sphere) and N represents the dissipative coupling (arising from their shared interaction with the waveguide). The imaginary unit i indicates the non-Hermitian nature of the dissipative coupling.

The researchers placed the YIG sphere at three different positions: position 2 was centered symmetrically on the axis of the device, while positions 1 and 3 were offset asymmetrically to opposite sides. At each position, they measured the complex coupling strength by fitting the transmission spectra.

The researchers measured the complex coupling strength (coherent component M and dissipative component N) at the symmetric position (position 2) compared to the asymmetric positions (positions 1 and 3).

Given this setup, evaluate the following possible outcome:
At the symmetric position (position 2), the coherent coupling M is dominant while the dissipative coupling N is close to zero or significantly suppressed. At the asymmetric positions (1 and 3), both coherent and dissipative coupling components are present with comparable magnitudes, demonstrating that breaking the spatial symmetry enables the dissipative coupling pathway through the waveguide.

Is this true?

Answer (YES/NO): NO